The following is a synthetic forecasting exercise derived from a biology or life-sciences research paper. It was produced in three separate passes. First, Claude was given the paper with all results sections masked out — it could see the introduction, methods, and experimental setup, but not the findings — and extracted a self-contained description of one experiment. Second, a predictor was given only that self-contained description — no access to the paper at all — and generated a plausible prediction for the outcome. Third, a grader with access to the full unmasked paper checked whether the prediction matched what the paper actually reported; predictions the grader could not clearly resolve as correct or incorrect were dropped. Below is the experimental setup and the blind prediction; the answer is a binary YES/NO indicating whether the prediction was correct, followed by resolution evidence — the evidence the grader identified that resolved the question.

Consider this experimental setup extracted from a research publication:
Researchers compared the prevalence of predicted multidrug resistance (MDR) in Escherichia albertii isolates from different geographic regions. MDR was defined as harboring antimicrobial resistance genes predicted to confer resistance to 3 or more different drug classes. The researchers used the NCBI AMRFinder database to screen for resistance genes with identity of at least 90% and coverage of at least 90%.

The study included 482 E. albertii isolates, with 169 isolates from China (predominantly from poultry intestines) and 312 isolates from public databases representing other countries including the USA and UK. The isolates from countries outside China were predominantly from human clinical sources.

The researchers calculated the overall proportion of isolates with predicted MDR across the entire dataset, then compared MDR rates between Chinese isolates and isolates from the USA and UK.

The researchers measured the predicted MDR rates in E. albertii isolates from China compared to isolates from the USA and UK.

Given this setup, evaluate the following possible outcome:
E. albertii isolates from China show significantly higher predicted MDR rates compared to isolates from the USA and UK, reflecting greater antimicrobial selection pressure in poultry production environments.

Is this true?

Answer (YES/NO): YES